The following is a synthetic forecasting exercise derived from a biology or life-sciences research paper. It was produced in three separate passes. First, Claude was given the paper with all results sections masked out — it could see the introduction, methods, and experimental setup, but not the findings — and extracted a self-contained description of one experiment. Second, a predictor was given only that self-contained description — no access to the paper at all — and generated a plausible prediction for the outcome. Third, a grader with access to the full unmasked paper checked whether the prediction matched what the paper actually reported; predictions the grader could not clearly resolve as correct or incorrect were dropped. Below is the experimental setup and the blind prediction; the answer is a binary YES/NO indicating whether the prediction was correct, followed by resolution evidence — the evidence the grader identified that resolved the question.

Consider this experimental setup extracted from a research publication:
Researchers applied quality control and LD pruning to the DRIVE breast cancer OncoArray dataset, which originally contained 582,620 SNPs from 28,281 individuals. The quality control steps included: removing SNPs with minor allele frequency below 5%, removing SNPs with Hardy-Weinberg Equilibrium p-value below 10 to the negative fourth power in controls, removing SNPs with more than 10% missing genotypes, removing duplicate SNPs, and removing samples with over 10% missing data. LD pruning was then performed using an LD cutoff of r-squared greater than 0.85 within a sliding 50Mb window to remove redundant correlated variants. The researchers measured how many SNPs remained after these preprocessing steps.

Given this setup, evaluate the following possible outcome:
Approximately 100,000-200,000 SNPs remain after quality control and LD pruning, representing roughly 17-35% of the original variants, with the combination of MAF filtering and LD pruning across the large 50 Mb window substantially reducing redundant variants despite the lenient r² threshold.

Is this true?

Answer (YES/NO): NO